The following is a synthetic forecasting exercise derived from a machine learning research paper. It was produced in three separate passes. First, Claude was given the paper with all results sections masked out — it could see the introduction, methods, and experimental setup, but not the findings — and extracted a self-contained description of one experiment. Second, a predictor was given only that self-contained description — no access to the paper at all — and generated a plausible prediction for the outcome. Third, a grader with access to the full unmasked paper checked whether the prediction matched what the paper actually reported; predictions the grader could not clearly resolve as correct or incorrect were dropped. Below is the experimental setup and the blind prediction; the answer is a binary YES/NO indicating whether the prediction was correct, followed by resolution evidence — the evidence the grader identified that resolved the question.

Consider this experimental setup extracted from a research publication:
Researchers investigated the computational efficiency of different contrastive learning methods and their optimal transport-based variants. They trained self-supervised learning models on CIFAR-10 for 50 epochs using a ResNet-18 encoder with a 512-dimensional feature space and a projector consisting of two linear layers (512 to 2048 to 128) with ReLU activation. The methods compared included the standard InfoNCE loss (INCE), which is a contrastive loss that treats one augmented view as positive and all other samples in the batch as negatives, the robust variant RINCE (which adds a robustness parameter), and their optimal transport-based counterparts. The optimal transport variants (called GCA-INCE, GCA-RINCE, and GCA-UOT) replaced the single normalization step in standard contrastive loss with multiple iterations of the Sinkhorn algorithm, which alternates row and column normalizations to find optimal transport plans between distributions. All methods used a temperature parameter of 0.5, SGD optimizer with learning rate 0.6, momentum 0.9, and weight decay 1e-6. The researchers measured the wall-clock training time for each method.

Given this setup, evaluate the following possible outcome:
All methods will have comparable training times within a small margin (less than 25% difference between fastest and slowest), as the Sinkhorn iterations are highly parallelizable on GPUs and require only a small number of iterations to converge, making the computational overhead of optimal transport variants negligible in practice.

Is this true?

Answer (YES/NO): NO